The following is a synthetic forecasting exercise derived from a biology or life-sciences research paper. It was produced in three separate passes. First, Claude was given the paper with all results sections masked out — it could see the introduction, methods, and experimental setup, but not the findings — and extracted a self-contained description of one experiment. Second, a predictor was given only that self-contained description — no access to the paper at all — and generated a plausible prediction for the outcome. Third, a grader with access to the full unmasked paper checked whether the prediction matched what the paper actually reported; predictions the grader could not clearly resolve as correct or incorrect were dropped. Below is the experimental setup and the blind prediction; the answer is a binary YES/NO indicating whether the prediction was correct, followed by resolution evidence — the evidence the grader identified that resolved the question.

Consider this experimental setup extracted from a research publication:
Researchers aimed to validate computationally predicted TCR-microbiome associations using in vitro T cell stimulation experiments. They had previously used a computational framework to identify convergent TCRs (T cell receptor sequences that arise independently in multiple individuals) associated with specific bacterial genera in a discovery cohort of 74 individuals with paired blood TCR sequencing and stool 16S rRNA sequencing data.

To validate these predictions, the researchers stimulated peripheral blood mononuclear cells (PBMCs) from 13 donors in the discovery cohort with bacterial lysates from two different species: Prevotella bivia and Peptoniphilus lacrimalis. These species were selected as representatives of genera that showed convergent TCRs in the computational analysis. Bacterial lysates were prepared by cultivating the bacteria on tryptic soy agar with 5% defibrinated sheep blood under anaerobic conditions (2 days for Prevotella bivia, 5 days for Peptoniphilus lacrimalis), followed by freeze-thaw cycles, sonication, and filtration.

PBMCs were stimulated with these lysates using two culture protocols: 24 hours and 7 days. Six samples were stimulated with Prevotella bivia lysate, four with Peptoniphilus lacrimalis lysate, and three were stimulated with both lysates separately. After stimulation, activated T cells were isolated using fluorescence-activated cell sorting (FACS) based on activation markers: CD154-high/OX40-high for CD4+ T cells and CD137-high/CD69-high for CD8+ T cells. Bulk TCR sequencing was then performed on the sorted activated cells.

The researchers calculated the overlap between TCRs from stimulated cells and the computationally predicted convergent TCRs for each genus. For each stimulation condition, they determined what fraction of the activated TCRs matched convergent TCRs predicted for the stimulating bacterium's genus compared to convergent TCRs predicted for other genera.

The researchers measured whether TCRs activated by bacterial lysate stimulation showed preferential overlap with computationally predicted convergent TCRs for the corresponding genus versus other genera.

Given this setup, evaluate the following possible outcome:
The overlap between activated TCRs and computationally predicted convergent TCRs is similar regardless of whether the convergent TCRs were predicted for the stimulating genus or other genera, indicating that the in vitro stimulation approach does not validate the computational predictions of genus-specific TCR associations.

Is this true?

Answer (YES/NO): NO